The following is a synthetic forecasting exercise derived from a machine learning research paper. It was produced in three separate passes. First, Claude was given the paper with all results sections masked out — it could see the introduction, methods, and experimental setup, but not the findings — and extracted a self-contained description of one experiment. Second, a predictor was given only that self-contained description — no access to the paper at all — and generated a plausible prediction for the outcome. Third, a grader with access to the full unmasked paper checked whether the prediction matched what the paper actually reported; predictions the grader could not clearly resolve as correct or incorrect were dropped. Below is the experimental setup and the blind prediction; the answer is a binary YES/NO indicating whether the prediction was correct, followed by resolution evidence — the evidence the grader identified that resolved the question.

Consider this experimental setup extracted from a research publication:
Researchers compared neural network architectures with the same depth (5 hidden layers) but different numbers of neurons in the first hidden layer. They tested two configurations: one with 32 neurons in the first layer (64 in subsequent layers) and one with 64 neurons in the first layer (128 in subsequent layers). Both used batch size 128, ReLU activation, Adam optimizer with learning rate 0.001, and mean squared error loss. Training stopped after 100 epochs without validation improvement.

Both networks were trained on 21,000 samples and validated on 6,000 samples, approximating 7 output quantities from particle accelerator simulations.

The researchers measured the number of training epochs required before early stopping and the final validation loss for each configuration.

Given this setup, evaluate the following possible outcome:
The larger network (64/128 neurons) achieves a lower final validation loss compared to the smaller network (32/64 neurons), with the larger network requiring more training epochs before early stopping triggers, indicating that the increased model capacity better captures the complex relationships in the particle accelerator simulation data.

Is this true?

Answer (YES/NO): NO